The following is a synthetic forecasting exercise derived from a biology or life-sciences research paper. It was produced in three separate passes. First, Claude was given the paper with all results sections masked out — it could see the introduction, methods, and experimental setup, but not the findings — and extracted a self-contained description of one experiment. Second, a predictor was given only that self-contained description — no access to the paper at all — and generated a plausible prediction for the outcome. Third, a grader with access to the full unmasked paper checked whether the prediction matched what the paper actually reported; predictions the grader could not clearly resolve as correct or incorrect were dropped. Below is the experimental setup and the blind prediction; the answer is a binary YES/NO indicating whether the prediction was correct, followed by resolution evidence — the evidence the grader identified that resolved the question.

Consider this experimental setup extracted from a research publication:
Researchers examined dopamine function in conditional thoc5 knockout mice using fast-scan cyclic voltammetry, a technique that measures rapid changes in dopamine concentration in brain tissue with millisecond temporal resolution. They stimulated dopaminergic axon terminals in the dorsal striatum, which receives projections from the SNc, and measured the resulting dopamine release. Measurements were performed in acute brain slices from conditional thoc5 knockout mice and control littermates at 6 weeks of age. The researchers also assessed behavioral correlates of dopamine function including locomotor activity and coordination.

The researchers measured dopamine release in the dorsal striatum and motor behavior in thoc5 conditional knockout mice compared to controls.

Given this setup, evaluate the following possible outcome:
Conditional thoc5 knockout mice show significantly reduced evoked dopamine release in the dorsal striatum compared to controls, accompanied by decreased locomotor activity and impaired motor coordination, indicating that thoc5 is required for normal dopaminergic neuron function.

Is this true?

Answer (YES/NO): YES